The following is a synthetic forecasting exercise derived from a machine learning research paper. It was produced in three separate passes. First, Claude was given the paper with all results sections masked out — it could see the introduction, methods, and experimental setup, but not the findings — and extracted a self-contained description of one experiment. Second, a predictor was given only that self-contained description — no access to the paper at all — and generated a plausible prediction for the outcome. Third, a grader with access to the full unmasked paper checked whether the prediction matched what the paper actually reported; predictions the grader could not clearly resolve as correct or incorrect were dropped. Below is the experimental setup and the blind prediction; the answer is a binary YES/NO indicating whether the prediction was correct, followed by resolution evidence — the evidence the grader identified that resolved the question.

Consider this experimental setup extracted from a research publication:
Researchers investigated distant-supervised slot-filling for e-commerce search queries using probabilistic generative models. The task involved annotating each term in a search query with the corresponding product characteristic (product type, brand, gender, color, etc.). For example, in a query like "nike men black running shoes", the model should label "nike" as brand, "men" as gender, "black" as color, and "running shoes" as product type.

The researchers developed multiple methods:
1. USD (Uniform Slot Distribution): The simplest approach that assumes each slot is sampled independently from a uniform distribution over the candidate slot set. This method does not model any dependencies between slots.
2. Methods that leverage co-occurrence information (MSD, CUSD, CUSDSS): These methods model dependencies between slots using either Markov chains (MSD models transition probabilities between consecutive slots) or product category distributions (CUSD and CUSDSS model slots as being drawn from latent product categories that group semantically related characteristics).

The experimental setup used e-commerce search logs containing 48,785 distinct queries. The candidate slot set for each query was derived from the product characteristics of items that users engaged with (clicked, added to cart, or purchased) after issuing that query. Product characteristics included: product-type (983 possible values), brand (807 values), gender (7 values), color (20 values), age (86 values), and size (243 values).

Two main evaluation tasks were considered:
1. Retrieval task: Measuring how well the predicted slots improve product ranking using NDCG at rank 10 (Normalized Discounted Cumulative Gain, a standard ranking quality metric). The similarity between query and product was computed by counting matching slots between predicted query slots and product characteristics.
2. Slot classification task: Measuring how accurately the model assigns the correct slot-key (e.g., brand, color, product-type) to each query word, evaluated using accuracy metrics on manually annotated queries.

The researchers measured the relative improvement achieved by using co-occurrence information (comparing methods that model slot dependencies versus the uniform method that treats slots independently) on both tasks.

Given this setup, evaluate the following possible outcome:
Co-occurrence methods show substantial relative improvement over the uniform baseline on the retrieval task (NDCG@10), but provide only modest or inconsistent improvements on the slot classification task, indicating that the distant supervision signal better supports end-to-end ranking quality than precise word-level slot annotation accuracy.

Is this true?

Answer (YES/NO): NO